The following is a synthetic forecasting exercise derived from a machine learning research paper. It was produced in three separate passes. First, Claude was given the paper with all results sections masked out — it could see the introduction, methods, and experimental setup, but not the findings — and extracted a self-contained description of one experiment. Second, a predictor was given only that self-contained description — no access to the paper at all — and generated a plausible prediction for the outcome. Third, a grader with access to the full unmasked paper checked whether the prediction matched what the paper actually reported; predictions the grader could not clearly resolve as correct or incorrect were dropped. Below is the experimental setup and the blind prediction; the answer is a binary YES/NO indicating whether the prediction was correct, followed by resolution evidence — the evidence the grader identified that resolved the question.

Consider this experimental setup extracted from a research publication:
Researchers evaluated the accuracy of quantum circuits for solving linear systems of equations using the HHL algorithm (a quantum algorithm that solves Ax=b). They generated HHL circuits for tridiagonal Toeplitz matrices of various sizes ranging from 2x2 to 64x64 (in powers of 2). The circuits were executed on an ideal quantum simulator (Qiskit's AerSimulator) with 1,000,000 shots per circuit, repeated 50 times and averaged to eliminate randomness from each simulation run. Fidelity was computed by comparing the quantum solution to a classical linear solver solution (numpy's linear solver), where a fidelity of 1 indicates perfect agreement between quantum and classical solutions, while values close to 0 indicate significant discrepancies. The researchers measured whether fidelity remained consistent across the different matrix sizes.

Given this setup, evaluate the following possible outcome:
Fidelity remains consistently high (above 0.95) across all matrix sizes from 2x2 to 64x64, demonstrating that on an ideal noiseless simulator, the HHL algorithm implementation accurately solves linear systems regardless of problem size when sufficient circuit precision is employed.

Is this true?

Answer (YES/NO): YES